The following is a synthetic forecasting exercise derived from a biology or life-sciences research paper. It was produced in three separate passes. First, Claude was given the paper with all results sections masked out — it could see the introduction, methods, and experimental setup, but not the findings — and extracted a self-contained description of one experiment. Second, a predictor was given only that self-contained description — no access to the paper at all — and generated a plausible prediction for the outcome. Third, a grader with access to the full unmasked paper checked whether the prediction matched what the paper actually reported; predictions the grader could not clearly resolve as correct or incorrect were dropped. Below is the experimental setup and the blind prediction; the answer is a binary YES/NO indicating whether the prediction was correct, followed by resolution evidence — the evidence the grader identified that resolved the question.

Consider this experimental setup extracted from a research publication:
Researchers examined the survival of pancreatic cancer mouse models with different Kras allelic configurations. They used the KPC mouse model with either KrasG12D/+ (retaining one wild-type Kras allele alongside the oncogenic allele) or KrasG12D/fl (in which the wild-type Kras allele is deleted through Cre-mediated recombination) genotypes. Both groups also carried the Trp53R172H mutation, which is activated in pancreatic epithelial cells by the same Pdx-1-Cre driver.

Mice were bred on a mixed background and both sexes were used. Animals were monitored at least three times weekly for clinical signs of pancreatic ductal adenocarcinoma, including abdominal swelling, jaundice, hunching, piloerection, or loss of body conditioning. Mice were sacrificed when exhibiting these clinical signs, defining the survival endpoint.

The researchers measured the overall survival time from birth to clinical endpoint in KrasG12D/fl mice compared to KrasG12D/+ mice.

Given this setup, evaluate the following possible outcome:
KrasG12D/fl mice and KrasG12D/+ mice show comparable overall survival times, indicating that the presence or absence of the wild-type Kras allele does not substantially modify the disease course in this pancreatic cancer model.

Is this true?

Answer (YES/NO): NO